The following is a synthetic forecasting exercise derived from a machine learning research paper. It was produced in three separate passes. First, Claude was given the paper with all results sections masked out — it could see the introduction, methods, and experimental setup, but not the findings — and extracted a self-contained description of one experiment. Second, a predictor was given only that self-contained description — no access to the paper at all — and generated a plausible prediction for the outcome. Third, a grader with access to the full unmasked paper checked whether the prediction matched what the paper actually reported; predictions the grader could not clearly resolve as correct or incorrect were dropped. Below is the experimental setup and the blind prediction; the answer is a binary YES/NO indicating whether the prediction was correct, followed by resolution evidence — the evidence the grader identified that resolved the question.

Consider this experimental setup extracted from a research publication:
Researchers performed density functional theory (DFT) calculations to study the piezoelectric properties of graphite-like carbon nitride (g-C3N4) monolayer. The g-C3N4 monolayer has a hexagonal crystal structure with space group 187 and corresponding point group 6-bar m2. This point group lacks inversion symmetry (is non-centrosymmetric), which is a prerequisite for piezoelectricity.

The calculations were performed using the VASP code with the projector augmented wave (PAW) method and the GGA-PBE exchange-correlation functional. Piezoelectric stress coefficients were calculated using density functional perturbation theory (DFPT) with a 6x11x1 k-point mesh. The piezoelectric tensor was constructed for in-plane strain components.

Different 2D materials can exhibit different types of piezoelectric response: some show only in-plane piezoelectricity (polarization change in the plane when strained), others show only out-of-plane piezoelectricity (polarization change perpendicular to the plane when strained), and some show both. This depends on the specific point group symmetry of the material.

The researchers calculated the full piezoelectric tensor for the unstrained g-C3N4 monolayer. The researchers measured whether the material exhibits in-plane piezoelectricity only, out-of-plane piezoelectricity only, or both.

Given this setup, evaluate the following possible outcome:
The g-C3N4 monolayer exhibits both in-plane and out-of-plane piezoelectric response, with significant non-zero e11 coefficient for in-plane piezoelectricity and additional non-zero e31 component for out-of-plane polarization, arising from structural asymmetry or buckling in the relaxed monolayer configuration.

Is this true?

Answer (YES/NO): NO